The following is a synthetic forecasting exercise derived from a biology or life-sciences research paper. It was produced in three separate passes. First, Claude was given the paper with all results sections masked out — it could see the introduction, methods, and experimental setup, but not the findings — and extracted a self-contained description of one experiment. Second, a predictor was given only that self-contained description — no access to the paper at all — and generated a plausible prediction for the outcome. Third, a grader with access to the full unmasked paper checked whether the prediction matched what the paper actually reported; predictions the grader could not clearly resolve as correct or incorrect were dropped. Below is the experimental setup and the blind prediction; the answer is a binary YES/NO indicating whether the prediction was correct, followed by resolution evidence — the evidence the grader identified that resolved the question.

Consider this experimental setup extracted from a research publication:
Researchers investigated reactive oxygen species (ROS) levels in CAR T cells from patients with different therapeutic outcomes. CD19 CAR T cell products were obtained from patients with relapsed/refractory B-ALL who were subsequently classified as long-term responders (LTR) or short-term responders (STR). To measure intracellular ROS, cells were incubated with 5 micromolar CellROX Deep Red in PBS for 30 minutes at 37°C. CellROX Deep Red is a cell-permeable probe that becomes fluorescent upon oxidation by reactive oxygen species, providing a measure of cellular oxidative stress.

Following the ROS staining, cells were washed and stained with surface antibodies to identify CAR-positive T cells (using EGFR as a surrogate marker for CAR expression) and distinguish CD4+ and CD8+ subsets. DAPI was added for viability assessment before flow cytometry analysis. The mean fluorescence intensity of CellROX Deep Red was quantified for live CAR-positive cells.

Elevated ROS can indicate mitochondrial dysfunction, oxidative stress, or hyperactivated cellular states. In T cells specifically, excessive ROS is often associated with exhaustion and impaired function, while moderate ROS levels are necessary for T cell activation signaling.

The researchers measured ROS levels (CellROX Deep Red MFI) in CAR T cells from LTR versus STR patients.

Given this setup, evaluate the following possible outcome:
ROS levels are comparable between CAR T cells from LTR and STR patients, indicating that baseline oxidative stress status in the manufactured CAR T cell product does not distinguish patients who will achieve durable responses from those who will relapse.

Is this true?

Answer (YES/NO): YES